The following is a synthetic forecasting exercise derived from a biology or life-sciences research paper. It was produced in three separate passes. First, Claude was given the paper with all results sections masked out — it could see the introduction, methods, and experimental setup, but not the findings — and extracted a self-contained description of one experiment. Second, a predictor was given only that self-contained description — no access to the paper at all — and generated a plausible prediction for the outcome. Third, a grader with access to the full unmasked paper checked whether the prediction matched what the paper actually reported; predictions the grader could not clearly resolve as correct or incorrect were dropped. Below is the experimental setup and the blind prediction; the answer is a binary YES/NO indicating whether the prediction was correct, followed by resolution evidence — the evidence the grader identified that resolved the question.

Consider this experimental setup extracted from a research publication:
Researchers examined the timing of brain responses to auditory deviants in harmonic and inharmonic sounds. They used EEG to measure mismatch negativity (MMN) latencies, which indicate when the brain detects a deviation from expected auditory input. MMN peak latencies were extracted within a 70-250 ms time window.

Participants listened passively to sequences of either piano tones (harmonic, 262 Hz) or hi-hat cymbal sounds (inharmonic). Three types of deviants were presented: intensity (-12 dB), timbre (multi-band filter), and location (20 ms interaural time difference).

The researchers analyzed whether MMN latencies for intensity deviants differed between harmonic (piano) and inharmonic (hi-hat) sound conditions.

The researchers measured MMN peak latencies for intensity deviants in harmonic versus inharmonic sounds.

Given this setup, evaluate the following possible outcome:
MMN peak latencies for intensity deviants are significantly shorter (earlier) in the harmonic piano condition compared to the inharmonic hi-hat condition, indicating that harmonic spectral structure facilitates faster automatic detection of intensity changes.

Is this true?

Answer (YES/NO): YES